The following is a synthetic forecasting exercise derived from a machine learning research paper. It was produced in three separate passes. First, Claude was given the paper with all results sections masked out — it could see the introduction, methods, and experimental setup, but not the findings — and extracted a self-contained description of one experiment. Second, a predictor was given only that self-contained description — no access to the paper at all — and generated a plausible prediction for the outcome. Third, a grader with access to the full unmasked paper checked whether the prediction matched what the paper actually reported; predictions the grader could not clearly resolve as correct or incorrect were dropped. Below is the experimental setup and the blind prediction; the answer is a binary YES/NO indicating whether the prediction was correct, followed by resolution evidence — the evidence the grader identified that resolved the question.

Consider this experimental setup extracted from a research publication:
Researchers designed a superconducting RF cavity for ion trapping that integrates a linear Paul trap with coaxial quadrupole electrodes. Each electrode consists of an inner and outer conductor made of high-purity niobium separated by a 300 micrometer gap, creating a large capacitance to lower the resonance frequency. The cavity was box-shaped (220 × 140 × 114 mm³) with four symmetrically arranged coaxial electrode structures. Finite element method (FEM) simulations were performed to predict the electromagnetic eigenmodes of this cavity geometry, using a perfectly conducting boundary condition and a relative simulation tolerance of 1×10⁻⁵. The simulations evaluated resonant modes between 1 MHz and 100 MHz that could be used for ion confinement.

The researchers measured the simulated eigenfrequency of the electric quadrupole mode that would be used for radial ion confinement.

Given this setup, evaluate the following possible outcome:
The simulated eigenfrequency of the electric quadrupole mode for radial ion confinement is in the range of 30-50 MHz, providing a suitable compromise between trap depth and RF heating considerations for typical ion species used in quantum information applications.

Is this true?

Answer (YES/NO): YES